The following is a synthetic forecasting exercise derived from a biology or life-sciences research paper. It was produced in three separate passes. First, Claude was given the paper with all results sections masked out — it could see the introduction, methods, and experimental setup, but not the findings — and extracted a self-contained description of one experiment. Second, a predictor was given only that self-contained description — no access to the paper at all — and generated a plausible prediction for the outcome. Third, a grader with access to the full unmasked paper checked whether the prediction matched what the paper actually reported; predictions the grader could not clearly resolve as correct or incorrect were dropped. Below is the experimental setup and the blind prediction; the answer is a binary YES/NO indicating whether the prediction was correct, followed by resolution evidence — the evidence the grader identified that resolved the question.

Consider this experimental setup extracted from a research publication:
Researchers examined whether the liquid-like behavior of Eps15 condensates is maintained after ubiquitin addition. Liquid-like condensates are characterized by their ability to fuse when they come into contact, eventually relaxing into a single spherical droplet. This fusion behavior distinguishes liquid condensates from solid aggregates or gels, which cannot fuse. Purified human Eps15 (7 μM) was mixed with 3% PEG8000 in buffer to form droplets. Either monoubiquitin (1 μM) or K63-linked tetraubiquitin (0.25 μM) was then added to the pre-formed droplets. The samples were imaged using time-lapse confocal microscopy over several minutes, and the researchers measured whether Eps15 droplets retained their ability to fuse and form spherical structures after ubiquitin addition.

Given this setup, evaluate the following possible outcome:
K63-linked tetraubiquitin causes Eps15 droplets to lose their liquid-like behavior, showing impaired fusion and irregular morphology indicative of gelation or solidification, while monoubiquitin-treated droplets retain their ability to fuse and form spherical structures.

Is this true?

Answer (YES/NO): NO